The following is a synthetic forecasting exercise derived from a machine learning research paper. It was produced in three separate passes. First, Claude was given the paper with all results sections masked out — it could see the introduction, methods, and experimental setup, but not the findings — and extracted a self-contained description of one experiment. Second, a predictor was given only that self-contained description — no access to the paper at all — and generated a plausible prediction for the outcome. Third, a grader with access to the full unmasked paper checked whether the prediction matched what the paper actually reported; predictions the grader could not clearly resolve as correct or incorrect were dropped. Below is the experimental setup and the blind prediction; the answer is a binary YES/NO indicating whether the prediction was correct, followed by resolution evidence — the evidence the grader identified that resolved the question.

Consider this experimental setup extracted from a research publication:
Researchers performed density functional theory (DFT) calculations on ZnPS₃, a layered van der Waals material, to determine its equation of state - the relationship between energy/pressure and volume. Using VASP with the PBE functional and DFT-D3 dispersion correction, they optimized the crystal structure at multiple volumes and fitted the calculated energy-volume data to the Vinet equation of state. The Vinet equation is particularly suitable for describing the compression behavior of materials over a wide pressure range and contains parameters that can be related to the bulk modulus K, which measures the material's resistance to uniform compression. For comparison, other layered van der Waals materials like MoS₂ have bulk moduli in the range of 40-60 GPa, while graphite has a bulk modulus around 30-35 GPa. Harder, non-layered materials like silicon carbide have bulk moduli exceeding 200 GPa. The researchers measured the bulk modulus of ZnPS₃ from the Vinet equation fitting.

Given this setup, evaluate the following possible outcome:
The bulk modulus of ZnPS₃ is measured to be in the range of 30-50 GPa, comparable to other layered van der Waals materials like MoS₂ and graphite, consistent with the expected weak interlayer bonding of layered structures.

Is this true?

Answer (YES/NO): NO